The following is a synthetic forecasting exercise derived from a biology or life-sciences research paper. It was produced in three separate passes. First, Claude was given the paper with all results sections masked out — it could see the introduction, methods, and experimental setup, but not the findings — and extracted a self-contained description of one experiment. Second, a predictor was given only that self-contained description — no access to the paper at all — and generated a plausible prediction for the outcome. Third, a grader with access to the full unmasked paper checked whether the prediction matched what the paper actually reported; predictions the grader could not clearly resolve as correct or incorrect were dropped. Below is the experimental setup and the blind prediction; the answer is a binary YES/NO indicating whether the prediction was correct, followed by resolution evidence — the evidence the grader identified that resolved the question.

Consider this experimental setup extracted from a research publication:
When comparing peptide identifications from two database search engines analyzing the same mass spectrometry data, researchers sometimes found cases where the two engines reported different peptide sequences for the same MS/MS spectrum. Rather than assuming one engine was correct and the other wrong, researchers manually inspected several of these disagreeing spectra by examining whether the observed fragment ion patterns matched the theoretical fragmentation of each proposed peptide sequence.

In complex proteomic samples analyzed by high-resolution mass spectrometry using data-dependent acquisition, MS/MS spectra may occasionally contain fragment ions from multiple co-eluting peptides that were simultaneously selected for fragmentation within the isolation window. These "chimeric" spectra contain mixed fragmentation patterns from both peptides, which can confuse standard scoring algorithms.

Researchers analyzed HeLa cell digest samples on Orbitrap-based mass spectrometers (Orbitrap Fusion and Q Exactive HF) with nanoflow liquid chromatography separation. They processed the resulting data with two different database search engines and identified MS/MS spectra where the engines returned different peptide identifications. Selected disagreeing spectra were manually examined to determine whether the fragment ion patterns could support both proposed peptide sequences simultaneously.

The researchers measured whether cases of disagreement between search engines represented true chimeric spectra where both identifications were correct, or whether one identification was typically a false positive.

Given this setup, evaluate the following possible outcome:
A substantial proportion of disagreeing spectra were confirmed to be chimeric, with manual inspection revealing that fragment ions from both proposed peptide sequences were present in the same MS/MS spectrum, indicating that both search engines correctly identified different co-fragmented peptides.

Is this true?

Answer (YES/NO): YES